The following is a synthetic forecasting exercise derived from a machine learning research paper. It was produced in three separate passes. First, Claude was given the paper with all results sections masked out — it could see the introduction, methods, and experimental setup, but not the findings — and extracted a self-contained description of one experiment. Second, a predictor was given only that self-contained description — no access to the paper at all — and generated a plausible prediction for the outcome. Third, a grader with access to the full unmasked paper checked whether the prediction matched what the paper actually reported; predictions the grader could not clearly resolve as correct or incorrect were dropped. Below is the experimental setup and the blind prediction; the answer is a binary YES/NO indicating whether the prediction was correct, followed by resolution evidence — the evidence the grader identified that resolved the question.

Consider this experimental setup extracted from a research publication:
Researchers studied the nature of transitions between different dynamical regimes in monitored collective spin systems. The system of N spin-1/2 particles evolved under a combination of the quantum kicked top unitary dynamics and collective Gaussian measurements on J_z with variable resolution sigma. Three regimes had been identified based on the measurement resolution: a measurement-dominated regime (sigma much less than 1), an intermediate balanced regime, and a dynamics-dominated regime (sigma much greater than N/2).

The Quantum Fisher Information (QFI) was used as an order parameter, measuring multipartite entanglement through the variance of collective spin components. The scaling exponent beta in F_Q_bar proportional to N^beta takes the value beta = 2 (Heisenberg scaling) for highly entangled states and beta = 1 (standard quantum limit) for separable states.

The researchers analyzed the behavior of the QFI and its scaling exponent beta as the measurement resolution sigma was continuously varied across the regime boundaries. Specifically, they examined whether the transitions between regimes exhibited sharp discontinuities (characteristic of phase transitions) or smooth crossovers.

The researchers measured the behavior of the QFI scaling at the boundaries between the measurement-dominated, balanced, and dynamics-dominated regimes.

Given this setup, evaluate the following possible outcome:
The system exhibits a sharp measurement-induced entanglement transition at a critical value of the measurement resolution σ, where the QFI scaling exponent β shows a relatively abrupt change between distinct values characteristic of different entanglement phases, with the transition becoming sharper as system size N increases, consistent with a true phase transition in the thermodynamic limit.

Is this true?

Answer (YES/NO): NO